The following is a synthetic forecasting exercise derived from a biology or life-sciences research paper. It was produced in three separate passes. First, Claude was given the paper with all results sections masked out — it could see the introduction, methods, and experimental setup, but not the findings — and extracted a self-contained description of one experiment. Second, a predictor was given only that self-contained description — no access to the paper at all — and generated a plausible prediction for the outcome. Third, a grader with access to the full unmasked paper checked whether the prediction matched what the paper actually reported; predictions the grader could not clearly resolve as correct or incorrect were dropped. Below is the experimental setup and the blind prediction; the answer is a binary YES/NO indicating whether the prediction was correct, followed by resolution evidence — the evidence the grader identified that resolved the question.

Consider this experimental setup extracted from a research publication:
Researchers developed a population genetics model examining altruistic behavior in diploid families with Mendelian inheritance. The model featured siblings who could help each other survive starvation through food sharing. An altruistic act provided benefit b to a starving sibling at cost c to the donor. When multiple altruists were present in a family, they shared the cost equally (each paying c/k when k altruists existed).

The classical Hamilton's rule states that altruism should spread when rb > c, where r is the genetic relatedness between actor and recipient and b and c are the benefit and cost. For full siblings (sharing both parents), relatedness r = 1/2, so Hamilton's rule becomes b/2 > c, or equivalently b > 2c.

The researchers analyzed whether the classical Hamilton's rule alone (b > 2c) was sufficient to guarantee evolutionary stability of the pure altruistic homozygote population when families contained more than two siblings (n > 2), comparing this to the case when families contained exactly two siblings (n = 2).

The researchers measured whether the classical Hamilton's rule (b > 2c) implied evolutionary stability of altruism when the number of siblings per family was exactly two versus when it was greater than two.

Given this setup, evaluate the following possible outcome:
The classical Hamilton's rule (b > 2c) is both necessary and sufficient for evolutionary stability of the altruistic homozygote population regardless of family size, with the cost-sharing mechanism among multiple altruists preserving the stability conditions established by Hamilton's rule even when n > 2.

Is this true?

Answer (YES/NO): NO